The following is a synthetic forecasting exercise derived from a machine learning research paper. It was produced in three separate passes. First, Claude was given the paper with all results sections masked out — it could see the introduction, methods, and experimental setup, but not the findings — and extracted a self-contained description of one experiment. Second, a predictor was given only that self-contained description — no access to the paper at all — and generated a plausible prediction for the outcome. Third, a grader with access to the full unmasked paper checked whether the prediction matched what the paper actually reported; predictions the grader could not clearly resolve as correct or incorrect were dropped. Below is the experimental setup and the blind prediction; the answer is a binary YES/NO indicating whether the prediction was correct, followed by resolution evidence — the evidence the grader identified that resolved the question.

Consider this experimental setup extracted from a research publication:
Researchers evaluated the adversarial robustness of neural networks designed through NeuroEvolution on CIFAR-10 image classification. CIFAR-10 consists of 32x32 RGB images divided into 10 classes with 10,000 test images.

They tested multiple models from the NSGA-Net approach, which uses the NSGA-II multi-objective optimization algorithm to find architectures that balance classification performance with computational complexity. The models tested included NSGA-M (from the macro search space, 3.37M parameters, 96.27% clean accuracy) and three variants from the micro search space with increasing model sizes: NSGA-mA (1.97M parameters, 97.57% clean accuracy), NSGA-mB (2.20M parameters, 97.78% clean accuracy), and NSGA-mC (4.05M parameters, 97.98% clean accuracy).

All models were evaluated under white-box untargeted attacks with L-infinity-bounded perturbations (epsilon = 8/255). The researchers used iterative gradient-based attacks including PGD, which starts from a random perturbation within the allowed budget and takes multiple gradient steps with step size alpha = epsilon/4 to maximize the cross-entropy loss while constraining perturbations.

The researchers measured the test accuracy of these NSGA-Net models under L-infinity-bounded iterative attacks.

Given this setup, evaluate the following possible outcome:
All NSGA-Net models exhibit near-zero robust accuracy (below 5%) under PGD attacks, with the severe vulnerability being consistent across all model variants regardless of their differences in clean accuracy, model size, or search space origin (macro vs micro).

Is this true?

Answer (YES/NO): YES